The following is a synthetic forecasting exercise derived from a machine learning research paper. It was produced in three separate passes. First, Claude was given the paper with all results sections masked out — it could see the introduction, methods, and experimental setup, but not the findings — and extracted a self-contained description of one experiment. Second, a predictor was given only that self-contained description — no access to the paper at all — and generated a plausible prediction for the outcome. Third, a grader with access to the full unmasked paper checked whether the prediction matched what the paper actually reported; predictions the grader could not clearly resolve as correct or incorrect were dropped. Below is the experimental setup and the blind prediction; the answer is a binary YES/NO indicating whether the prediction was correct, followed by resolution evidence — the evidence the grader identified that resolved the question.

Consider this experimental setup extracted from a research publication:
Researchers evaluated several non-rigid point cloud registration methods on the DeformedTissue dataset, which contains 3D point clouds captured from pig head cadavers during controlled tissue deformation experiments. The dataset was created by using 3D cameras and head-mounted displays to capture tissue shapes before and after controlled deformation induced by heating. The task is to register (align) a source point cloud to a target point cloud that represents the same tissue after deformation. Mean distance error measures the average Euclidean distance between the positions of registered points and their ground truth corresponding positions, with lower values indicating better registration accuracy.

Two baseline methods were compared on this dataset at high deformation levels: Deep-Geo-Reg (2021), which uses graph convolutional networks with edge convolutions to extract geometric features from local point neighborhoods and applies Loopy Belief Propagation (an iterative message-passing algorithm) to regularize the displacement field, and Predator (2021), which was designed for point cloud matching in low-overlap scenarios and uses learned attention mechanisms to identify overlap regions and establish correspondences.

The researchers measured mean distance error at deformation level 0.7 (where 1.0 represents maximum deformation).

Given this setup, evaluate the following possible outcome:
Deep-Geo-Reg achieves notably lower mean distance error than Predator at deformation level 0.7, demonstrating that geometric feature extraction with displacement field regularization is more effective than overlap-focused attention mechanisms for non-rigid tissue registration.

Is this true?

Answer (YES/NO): YES